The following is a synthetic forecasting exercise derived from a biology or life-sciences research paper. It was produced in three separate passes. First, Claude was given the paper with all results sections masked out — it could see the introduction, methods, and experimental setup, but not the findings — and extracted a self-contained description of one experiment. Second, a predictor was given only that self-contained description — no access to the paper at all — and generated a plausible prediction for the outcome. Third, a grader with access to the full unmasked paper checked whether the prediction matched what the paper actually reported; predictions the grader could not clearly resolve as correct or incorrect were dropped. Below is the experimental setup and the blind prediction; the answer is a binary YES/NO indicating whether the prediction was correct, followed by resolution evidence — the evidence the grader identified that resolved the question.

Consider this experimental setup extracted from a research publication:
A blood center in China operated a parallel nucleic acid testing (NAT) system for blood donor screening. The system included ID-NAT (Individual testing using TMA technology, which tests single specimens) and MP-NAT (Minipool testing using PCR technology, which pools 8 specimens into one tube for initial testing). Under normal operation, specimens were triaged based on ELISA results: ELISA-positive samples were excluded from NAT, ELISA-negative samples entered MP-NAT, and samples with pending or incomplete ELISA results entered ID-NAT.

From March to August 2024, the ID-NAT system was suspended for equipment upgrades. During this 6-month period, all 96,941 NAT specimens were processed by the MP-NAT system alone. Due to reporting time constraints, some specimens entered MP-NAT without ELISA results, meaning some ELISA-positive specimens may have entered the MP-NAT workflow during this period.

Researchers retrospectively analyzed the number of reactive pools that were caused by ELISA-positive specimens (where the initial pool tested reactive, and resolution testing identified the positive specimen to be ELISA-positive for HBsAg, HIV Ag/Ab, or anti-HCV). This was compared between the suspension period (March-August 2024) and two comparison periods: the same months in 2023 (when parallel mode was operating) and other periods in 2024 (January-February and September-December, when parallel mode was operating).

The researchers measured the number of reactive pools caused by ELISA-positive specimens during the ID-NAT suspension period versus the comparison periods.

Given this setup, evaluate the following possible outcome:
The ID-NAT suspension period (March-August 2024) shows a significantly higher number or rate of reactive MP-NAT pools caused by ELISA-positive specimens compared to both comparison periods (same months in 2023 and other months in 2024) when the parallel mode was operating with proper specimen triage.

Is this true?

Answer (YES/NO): YES